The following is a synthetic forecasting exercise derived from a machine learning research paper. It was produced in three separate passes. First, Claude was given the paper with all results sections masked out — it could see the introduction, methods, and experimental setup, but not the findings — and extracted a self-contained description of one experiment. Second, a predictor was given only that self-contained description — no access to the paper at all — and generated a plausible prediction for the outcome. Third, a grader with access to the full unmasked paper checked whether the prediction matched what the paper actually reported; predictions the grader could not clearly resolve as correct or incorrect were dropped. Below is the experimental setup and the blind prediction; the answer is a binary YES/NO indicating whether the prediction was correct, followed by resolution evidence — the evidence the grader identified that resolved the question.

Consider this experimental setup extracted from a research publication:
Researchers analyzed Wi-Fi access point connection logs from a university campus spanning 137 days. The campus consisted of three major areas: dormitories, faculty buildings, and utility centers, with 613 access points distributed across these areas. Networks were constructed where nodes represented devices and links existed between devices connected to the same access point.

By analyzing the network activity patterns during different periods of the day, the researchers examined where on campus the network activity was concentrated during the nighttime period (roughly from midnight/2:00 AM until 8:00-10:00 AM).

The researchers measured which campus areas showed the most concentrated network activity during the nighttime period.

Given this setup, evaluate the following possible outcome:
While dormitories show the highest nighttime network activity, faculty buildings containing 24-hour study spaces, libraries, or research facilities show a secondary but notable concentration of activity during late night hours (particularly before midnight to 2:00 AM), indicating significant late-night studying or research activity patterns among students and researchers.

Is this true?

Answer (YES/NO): NO